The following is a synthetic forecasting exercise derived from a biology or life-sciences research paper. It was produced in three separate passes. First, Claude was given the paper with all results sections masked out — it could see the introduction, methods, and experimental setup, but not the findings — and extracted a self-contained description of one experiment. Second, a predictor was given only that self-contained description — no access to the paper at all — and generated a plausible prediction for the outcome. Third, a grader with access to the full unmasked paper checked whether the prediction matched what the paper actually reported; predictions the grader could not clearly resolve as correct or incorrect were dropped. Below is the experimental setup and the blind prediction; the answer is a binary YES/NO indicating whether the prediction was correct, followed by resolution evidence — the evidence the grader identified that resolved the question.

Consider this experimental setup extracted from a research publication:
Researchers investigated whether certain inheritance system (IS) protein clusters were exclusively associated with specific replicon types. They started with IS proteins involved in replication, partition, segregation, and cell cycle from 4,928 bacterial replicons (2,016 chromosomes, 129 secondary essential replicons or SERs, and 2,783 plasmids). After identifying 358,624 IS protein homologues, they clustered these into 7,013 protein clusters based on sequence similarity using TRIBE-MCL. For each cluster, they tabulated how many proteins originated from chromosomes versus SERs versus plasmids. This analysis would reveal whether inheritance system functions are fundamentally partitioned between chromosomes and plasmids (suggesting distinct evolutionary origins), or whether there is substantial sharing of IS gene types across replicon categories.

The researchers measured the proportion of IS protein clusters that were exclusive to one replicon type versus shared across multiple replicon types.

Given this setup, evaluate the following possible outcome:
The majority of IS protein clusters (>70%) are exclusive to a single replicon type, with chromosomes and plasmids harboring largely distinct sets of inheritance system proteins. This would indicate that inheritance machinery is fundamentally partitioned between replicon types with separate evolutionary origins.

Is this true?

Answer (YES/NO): NO